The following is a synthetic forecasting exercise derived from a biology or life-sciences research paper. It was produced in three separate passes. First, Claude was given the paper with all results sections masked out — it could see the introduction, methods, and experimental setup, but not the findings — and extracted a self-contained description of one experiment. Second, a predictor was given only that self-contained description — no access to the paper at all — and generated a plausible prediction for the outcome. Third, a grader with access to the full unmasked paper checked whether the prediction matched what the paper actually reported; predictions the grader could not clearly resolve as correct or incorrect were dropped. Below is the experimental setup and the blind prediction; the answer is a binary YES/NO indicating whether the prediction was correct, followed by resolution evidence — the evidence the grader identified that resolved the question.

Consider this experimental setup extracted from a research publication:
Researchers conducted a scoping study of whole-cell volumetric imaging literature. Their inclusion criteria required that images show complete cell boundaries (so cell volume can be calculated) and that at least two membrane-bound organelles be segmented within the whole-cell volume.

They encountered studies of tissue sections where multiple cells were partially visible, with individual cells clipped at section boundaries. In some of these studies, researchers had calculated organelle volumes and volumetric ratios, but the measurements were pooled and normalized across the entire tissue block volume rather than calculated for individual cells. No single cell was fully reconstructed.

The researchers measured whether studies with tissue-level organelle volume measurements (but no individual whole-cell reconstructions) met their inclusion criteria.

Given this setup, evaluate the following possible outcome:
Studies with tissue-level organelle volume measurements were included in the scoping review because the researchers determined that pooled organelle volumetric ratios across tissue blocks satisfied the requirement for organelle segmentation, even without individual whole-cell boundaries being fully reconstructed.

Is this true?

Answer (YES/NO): NO